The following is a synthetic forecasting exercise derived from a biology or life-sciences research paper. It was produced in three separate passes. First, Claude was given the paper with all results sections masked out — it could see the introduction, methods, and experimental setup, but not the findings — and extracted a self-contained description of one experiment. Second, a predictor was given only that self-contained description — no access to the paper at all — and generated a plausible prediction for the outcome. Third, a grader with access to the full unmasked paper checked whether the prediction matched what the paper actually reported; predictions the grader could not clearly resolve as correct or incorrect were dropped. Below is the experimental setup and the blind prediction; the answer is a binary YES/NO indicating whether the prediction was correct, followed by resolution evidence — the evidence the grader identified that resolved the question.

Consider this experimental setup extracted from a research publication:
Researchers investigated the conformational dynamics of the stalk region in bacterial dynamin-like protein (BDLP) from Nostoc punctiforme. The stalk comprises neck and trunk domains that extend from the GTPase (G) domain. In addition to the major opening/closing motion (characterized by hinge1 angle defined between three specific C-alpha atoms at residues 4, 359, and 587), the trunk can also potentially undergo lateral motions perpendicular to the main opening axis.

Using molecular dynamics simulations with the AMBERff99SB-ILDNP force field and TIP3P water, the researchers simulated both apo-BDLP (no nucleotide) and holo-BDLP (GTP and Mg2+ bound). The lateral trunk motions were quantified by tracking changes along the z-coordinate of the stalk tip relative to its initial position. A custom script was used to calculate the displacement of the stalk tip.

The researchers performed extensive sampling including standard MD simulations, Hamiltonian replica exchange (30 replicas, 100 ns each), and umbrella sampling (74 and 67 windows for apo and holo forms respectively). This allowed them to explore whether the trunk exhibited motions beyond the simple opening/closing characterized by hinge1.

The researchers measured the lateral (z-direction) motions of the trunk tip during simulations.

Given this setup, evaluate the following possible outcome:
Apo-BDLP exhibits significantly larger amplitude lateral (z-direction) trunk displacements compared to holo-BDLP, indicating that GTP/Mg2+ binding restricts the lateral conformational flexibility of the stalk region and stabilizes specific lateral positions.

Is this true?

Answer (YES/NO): NO